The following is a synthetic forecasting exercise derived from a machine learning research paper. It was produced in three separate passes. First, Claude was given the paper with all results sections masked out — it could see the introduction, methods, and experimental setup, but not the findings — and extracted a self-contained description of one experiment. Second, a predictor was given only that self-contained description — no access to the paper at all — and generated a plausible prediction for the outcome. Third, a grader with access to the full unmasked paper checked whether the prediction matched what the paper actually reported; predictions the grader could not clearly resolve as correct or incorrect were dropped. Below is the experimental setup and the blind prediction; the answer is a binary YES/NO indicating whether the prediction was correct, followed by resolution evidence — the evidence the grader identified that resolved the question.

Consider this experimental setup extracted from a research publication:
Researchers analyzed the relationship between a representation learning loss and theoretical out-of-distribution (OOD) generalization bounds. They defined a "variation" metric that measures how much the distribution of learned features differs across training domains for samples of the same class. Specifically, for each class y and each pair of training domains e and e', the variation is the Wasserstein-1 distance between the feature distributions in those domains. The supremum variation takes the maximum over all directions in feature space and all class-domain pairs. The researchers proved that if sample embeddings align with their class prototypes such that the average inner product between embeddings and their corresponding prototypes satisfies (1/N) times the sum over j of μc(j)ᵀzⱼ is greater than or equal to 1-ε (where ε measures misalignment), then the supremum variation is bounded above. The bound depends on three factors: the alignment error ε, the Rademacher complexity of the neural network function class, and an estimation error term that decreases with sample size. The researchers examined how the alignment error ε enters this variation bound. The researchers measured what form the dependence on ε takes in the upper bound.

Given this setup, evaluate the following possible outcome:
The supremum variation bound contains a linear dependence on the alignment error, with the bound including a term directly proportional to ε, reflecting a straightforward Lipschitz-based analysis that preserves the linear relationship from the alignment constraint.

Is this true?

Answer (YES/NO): NO